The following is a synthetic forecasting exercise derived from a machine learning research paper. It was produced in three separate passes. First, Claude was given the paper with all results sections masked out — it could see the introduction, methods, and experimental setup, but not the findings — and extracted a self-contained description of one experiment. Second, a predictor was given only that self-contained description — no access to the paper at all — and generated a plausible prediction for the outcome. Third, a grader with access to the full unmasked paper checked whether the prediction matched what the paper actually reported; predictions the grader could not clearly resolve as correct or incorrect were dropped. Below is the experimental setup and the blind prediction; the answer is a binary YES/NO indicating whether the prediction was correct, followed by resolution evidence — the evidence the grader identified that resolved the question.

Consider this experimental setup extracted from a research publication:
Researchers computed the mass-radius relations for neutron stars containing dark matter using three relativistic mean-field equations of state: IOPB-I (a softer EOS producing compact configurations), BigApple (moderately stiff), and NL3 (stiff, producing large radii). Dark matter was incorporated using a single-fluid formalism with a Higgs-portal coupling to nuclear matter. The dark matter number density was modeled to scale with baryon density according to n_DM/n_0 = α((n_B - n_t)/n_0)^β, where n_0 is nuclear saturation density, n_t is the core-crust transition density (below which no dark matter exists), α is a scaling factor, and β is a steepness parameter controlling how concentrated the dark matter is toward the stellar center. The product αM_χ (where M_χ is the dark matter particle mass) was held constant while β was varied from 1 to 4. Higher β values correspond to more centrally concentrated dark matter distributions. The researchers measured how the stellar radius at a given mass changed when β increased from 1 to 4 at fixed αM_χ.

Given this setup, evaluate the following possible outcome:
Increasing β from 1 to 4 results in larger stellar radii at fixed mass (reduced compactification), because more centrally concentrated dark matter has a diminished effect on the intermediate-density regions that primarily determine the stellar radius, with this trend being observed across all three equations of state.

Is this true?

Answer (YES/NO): NO